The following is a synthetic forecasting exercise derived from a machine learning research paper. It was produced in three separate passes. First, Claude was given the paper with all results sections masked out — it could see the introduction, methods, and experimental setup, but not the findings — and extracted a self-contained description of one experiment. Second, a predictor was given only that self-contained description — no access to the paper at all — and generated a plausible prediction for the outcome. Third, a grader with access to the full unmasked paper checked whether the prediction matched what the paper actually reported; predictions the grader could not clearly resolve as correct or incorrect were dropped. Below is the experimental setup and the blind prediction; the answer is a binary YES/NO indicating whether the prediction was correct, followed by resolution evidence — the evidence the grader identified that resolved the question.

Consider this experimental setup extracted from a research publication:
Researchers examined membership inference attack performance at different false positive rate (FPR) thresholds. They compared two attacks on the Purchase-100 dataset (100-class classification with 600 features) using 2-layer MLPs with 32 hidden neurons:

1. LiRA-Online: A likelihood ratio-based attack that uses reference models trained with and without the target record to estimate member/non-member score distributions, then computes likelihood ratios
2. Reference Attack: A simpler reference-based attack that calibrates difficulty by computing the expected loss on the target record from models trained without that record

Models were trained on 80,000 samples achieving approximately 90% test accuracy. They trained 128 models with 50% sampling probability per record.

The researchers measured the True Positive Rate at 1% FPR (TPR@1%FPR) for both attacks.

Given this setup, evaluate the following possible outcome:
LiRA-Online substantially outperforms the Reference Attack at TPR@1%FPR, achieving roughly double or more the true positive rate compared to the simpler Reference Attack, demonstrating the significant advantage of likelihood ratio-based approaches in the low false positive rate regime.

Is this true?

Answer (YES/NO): NO